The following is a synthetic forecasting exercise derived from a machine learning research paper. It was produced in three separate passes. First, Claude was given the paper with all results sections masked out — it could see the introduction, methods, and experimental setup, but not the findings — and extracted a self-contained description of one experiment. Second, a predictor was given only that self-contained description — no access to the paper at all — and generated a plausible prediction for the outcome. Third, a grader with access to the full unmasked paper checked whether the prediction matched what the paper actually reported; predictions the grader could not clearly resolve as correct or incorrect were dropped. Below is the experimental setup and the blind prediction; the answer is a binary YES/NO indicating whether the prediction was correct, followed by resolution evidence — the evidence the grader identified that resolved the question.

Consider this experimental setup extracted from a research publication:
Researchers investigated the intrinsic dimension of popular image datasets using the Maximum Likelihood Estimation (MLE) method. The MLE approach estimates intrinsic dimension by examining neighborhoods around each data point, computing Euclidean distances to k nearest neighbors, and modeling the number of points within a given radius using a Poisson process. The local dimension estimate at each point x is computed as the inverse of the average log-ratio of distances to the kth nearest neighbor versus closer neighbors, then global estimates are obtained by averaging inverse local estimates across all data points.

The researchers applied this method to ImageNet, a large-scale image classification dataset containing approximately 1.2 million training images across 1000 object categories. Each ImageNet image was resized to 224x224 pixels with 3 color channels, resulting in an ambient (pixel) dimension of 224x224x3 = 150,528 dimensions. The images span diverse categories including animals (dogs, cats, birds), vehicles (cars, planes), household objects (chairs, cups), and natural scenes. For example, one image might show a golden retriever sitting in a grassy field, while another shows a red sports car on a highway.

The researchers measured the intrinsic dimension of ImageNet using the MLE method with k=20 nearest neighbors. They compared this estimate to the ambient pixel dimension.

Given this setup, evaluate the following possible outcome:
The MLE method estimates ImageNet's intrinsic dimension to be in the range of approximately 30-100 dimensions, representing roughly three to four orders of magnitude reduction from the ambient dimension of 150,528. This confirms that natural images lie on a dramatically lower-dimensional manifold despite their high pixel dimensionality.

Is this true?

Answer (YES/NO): YES